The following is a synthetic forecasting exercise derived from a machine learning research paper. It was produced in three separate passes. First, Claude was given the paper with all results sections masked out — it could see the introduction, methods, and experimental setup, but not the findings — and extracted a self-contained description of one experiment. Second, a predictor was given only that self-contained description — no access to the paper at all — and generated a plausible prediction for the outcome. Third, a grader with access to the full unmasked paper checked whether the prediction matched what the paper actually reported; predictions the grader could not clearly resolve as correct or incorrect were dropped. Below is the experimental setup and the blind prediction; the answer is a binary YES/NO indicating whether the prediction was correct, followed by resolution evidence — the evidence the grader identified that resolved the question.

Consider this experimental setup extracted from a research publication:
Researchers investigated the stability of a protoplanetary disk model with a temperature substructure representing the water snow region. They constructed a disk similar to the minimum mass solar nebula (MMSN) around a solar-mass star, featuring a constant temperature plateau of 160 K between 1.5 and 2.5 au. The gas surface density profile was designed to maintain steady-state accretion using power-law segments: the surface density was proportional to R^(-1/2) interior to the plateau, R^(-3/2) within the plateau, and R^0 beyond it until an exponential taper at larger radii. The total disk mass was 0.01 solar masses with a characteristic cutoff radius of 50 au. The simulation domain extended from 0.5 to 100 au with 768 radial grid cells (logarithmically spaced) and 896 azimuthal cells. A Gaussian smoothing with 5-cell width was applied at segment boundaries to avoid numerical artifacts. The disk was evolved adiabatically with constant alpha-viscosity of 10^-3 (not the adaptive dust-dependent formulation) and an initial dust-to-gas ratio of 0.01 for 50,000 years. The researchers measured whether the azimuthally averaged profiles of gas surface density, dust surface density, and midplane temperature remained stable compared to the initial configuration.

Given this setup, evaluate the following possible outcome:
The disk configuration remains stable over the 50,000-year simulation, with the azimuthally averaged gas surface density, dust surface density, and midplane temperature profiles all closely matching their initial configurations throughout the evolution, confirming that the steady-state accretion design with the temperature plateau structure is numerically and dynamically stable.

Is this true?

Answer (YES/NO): YES